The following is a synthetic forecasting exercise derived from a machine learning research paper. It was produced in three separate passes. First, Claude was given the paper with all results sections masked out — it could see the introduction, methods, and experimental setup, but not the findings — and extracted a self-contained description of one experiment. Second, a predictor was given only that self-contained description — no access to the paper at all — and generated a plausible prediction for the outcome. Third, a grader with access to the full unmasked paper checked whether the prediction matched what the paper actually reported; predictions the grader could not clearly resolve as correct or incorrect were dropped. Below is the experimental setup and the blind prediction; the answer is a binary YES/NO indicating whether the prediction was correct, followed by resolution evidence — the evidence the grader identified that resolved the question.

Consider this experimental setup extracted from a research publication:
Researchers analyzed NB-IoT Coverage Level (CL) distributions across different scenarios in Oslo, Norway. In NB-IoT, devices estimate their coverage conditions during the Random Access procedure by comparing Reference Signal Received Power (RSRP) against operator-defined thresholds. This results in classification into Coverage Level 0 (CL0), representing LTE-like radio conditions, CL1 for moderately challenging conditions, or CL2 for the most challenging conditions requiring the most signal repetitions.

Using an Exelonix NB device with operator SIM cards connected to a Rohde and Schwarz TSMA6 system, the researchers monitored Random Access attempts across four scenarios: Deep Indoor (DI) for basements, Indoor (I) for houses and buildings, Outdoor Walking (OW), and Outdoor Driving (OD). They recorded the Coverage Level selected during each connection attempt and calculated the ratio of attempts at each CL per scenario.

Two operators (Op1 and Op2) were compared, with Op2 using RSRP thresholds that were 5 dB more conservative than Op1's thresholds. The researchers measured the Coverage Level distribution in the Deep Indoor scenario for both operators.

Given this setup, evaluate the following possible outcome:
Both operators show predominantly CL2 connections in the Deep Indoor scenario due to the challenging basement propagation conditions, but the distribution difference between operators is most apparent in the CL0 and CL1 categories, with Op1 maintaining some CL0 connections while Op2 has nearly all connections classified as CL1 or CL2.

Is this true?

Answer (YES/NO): NO